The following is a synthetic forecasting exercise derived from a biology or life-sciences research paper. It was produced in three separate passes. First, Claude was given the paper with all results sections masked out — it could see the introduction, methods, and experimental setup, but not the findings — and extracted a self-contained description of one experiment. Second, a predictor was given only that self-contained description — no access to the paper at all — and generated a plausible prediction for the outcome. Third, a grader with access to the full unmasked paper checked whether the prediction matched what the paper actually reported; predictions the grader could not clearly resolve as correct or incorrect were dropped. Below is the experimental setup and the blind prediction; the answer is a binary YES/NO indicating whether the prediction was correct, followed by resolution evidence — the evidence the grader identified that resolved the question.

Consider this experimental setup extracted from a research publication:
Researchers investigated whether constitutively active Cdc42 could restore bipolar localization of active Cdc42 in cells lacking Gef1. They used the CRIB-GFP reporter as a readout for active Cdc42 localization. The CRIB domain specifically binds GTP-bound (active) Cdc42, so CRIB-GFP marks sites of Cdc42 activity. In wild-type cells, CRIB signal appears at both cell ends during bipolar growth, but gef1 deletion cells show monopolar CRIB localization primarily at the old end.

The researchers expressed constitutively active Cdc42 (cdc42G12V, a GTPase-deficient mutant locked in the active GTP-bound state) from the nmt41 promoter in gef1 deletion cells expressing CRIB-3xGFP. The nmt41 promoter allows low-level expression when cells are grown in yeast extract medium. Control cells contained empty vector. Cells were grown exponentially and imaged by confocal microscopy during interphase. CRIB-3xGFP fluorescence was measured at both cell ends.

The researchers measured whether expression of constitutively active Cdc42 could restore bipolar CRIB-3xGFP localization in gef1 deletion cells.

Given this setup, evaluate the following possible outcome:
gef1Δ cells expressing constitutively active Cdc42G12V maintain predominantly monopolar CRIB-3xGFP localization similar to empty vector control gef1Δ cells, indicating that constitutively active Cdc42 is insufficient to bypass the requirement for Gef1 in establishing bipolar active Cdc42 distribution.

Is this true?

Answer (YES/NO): NO